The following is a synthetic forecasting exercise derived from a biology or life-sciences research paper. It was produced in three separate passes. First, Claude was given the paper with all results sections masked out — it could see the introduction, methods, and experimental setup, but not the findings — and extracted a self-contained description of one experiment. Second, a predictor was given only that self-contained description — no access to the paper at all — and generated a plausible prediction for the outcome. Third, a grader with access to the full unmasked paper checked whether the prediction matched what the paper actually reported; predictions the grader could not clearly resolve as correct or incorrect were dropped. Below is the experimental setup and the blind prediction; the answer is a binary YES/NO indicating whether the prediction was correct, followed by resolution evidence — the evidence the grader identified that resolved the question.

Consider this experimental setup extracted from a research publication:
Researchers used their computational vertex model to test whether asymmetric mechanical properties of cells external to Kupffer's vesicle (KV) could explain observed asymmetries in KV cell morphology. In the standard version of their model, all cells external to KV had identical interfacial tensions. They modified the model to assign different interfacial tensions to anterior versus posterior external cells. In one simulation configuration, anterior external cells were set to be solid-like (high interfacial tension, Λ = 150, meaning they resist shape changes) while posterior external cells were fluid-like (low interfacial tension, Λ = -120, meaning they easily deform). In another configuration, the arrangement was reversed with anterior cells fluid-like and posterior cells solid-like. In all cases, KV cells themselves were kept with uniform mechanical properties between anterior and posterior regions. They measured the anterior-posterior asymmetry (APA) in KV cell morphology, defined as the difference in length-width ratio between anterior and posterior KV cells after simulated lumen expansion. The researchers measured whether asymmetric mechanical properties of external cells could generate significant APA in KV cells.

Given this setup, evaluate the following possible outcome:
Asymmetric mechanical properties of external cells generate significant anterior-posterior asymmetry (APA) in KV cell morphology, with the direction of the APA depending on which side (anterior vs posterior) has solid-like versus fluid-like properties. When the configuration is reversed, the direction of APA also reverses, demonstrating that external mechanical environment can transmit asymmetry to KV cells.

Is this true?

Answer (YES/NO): NO